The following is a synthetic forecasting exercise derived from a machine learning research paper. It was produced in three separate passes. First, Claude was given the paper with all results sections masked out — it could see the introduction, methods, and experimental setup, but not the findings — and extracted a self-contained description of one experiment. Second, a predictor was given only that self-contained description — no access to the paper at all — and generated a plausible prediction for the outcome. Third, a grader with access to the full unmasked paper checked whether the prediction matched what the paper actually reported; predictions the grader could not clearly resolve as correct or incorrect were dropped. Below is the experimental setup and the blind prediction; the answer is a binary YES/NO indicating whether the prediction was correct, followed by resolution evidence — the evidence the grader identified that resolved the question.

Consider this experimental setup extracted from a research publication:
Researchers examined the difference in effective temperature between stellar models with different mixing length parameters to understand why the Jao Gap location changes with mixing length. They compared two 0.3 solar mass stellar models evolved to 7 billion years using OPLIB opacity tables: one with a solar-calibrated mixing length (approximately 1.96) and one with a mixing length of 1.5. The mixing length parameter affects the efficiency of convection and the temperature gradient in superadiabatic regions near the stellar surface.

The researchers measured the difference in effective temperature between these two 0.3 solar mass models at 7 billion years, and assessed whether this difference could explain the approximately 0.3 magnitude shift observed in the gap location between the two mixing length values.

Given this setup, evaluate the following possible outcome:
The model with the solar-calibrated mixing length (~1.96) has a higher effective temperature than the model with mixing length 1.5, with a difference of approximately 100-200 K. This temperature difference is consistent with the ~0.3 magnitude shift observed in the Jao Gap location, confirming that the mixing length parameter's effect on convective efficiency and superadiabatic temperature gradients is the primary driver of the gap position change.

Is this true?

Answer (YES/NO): NO